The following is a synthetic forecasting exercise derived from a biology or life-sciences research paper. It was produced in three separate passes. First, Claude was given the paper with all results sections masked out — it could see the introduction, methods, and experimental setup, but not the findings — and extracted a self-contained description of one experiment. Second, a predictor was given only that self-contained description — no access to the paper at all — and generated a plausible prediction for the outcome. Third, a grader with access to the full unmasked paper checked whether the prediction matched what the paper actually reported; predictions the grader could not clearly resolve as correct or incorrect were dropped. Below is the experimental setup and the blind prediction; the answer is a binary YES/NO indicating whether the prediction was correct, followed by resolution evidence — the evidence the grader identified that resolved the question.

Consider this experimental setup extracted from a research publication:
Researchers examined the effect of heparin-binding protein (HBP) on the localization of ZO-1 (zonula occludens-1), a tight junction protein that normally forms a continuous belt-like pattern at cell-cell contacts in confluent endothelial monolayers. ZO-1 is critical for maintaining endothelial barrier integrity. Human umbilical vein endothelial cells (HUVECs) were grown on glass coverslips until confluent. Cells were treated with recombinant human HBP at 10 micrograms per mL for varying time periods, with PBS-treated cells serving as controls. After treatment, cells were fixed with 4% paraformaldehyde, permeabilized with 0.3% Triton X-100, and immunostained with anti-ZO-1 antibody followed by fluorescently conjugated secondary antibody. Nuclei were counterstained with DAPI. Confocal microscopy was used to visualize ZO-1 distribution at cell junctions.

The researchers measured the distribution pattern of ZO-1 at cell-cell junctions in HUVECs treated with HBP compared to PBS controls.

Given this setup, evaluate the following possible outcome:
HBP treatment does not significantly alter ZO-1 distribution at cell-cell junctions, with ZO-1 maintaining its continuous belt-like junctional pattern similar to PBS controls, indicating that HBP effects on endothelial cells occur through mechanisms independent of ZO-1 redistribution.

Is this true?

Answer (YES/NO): NO